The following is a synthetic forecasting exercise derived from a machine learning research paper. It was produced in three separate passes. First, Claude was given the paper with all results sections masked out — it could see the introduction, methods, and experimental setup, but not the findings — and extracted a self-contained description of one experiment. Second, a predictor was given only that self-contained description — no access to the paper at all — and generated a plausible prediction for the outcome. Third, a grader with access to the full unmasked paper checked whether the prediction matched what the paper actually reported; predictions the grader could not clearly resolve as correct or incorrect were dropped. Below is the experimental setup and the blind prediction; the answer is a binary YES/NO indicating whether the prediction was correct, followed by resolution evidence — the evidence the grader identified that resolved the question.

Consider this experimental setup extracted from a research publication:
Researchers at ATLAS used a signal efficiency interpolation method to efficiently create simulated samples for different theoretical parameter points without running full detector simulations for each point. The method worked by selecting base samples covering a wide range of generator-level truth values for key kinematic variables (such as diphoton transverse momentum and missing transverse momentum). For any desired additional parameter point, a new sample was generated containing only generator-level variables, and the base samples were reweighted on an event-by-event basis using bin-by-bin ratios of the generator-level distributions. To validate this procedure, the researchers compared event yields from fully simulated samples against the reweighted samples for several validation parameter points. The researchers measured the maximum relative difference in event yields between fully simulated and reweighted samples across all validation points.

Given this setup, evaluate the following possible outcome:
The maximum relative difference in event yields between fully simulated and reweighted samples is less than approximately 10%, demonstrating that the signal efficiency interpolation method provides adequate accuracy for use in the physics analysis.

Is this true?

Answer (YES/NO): NO